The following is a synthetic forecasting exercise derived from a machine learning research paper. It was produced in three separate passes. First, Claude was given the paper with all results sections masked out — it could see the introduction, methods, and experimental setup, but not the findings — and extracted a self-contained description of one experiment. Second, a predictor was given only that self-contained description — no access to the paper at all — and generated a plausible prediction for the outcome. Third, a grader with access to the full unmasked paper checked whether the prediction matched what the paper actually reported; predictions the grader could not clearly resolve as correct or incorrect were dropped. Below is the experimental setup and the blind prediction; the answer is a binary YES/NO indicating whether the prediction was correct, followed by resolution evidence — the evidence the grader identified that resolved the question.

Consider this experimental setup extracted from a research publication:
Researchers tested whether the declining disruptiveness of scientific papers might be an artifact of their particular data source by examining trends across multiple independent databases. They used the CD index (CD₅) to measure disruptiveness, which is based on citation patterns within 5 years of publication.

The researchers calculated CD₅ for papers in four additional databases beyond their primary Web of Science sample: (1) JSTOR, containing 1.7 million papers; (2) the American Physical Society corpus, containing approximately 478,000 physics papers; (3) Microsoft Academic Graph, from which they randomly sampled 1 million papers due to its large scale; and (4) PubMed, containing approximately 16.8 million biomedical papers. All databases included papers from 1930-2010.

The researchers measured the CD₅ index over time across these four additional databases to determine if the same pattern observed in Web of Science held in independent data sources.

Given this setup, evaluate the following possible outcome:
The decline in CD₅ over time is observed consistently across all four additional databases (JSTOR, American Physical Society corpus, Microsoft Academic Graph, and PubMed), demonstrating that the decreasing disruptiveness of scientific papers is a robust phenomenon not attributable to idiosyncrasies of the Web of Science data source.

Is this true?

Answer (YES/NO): YES